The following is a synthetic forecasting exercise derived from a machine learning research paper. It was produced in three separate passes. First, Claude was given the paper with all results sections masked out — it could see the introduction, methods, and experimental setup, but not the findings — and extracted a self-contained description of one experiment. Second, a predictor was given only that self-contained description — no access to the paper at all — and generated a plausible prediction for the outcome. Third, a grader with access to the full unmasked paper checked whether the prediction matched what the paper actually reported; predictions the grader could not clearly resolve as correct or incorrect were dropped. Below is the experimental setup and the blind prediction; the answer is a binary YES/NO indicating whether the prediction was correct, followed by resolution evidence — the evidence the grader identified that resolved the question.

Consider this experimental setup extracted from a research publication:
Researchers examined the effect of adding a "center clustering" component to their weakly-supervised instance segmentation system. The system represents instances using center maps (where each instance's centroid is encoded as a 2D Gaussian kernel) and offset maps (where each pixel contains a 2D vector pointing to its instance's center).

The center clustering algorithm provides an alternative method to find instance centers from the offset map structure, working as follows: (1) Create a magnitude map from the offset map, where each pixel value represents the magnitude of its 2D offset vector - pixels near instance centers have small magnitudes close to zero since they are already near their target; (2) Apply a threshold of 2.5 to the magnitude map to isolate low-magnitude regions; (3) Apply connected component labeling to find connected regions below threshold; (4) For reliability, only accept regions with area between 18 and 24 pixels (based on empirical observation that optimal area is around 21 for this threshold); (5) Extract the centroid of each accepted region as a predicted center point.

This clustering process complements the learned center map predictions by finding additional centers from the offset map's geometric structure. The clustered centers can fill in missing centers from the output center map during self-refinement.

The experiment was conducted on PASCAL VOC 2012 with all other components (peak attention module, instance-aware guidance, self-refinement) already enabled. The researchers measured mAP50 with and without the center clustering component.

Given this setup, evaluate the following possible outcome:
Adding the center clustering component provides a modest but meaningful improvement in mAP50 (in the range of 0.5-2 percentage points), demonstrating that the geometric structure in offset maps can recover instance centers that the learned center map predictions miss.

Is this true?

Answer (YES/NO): NO